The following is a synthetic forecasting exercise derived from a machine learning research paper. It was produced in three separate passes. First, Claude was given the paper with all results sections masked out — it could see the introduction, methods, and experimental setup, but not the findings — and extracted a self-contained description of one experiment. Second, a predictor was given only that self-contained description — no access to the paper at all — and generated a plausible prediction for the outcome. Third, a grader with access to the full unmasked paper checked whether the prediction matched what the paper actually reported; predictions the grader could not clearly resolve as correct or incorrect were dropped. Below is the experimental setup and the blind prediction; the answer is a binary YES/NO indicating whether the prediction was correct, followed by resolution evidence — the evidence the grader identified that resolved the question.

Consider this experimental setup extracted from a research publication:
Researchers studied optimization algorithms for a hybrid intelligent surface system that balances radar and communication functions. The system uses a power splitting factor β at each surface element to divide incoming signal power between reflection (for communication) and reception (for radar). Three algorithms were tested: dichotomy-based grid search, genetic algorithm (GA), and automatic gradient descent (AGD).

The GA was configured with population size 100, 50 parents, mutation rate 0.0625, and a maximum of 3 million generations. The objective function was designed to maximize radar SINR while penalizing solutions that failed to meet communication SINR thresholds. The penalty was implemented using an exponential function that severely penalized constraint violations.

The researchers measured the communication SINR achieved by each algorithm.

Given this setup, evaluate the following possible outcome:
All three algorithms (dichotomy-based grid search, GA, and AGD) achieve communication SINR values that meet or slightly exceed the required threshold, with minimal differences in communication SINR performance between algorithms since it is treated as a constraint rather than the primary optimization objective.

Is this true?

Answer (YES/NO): NO